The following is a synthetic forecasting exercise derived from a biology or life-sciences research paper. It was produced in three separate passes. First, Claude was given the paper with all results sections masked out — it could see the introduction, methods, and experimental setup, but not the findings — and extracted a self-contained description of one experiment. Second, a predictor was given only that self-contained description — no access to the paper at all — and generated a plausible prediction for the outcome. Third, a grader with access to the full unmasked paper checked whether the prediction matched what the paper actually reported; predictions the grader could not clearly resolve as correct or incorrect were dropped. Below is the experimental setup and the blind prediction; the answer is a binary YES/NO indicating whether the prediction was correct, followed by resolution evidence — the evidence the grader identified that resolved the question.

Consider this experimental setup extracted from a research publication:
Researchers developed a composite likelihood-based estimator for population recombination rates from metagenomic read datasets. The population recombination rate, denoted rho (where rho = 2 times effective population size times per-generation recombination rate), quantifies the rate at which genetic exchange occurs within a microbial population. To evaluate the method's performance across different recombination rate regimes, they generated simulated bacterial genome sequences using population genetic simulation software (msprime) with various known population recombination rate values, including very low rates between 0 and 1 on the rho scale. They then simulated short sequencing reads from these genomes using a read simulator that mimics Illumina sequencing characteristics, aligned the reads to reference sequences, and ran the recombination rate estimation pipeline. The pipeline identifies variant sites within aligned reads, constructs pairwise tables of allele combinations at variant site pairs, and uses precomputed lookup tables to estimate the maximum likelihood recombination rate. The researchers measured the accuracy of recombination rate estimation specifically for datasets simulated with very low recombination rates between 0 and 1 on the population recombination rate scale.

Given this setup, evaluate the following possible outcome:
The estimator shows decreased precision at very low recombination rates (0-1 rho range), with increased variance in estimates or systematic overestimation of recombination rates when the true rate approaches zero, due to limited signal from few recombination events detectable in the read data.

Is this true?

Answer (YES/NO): YES